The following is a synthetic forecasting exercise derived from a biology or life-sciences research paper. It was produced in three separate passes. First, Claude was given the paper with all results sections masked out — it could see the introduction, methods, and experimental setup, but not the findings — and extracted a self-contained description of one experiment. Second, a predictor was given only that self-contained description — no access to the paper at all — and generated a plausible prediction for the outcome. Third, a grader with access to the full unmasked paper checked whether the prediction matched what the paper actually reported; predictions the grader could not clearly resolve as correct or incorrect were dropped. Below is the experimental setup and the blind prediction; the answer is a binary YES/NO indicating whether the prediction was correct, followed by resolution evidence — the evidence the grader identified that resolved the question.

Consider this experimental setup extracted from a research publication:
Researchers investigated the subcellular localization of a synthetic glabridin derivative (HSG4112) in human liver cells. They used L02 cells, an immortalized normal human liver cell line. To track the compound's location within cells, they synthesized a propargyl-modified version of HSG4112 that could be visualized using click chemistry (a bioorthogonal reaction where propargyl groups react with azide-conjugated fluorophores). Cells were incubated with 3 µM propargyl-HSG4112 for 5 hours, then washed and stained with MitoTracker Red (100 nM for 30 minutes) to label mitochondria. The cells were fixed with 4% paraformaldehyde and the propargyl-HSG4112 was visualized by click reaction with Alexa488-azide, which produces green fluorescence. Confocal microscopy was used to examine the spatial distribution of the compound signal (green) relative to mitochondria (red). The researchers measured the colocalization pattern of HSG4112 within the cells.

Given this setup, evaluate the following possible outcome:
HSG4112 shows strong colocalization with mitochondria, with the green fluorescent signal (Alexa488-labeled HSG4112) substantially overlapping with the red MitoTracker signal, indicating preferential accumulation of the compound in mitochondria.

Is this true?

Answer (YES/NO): YES